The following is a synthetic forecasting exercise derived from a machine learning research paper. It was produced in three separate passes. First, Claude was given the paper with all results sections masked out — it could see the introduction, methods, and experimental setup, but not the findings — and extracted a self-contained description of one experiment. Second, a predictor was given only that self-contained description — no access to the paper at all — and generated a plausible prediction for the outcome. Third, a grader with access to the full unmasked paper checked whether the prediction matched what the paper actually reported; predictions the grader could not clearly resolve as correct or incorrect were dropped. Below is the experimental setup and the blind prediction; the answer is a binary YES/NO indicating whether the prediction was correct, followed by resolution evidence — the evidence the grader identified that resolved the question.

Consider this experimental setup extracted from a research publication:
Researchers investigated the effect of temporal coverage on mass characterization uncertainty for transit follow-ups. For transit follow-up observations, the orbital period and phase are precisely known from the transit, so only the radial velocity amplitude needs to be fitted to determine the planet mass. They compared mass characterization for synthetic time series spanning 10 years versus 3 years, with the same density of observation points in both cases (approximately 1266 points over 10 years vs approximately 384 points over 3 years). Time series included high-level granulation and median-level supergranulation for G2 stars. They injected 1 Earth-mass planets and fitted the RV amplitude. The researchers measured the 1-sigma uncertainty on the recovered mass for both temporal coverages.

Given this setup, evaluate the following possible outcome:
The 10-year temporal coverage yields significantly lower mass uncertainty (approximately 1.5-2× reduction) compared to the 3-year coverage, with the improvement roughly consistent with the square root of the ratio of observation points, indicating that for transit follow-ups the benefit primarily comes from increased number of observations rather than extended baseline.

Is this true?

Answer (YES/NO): NO